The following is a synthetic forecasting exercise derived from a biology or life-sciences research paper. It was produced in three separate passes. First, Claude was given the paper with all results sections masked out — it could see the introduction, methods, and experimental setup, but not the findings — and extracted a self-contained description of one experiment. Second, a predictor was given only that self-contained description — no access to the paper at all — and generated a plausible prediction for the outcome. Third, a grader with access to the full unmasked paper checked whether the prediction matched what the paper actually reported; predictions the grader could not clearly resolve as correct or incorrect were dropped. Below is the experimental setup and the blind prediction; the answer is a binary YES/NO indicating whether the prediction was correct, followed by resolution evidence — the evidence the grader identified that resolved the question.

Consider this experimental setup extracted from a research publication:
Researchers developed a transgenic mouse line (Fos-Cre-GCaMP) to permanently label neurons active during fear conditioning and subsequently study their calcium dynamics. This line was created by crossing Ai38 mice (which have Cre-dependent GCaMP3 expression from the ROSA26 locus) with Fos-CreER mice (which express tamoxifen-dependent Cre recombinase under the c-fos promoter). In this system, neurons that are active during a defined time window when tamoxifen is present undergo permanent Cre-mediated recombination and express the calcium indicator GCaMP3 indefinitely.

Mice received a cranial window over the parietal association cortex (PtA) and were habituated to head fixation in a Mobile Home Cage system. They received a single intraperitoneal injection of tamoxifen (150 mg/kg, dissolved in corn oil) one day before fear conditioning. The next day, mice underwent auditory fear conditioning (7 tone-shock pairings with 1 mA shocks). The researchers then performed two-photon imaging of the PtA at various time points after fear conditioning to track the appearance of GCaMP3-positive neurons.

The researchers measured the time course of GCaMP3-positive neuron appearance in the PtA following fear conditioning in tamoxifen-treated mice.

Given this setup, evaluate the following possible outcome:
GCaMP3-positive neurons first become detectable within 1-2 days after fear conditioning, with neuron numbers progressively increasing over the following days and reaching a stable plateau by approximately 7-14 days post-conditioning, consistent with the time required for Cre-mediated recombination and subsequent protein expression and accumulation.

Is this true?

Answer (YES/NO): NO